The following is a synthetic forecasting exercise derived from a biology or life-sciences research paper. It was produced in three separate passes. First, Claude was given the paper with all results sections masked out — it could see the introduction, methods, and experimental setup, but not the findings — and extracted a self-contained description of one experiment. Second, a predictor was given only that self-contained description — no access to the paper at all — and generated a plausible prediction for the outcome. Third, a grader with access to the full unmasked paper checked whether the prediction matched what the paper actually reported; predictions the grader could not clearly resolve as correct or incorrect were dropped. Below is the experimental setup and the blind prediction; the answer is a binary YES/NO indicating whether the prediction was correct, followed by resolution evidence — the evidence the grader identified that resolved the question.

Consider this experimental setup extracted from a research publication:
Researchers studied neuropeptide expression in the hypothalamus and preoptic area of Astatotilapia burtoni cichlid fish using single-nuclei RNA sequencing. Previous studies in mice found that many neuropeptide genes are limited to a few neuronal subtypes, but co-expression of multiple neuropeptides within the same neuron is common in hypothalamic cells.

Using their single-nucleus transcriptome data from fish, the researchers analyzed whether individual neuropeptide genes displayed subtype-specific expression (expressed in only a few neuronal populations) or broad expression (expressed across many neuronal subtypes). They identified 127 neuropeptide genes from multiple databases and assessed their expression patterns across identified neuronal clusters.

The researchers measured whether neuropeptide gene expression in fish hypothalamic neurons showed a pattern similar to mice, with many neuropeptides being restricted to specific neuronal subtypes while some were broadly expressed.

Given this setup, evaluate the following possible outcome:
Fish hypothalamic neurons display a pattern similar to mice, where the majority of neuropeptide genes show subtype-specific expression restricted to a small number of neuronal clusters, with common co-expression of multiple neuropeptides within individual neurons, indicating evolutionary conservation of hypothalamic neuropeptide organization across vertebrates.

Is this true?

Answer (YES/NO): NO